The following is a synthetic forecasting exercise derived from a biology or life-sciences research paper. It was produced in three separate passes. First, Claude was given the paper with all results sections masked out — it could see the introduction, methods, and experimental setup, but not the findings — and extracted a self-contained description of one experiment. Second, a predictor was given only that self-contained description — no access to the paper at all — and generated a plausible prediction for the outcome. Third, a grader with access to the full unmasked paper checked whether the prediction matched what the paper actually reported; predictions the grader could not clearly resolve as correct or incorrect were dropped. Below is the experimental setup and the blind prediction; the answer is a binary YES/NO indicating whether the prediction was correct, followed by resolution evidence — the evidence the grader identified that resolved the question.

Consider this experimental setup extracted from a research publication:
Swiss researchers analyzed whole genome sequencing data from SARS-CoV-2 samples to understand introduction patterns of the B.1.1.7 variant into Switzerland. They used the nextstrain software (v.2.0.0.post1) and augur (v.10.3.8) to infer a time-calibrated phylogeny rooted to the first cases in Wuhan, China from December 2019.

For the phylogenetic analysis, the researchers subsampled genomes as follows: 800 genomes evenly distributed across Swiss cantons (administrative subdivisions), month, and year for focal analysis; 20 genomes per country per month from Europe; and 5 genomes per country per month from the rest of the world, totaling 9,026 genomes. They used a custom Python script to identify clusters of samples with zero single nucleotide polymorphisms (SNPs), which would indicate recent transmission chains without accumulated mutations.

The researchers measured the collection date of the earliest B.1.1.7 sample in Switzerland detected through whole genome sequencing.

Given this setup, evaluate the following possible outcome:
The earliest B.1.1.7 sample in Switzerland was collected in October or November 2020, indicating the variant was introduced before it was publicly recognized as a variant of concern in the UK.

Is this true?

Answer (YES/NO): YES